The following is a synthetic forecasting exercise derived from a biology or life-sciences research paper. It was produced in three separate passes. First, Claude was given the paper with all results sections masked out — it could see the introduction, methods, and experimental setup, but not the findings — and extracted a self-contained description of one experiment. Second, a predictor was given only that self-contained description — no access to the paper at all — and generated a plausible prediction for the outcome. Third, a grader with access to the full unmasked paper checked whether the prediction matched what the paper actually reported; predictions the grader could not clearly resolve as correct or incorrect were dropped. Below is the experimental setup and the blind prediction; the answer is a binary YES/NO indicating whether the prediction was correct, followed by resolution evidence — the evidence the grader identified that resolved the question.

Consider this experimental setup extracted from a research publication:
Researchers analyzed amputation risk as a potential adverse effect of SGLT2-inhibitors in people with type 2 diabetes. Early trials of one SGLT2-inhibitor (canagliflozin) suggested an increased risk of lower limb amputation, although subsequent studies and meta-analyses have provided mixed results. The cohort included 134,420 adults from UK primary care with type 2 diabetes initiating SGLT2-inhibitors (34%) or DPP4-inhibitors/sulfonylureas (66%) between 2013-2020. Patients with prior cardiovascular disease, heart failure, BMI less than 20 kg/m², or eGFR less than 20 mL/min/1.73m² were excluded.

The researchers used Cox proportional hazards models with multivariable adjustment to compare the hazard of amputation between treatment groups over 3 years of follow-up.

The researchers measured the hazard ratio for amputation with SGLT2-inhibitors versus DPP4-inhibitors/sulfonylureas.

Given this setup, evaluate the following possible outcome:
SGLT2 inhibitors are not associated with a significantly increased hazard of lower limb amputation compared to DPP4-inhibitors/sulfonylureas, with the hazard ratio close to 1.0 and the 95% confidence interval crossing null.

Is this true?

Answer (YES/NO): YES